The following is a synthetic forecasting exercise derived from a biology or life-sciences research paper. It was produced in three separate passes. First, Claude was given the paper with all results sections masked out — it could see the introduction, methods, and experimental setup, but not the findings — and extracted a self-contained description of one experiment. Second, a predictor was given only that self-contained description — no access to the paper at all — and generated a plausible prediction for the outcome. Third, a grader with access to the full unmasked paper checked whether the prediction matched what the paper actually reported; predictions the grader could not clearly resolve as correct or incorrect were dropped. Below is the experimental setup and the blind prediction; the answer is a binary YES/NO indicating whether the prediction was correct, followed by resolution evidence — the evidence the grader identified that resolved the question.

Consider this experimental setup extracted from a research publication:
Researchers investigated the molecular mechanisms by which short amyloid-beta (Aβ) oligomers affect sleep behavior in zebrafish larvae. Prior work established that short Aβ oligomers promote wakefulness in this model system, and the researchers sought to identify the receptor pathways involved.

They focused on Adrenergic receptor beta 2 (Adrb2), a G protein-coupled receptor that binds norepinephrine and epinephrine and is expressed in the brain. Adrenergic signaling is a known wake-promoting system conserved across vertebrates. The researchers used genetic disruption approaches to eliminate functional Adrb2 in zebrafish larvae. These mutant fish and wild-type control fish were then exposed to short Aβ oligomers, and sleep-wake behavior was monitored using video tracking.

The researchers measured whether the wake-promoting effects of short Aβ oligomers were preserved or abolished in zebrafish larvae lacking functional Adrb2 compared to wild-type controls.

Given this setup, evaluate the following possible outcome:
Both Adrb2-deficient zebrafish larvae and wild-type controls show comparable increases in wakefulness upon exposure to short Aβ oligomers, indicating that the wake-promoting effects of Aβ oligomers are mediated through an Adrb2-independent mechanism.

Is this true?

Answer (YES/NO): NO